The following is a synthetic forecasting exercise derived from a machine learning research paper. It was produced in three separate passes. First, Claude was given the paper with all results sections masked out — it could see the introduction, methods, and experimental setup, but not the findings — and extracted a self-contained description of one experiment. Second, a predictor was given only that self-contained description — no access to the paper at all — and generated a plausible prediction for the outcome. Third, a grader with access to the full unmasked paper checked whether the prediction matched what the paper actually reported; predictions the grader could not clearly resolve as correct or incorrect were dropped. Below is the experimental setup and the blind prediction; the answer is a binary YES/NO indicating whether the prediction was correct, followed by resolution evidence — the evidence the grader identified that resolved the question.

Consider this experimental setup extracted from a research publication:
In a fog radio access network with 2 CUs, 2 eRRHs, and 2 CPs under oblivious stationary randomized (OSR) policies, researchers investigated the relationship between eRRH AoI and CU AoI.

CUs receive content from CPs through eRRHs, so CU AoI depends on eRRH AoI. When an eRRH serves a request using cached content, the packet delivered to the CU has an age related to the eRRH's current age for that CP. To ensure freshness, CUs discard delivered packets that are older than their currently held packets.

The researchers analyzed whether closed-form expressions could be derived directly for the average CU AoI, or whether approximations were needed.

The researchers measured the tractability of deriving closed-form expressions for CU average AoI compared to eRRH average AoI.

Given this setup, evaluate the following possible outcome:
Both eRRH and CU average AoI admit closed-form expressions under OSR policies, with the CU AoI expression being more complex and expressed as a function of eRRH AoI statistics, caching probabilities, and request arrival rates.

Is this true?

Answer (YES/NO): NO